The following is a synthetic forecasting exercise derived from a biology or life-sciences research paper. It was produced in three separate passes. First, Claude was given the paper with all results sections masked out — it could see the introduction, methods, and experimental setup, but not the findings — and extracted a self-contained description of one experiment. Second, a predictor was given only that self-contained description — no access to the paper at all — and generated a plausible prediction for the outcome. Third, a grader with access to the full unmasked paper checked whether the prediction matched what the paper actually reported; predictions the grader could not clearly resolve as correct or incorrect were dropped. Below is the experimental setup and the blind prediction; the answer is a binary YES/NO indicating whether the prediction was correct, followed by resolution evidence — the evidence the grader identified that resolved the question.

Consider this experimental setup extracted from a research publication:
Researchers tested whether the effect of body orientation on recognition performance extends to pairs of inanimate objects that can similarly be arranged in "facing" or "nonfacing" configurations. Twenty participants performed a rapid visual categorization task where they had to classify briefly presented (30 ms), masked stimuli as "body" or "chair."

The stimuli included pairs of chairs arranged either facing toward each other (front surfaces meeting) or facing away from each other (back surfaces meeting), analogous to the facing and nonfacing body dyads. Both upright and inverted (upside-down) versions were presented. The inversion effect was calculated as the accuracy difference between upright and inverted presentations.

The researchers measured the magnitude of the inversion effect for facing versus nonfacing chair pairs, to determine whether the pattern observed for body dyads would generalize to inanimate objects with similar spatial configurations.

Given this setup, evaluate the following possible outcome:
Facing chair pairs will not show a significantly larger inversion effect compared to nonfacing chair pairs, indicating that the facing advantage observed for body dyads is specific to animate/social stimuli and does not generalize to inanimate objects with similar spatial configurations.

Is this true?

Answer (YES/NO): YES